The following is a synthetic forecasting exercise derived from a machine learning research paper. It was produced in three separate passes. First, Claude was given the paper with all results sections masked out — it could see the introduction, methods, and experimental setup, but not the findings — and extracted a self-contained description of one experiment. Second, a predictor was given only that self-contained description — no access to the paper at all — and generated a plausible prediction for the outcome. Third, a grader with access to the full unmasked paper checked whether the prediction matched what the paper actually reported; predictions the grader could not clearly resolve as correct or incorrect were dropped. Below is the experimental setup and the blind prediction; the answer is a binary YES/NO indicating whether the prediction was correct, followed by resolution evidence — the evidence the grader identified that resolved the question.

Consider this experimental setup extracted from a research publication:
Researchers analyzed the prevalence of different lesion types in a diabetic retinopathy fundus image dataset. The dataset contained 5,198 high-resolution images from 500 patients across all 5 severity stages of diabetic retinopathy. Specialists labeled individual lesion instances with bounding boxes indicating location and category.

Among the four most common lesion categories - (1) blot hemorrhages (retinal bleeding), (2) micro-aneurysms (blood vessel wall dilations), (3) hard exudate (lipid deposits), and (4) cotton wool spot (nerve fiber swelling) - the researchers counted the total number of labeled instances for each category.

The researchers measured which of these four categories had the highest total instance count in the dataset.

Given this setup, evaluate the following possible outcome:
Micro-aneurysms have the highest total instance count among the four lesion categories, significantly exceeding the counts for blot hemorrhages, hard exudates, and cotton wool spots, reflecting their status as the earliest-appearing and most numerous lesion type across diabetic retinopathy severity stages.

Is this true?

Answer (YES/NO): NO